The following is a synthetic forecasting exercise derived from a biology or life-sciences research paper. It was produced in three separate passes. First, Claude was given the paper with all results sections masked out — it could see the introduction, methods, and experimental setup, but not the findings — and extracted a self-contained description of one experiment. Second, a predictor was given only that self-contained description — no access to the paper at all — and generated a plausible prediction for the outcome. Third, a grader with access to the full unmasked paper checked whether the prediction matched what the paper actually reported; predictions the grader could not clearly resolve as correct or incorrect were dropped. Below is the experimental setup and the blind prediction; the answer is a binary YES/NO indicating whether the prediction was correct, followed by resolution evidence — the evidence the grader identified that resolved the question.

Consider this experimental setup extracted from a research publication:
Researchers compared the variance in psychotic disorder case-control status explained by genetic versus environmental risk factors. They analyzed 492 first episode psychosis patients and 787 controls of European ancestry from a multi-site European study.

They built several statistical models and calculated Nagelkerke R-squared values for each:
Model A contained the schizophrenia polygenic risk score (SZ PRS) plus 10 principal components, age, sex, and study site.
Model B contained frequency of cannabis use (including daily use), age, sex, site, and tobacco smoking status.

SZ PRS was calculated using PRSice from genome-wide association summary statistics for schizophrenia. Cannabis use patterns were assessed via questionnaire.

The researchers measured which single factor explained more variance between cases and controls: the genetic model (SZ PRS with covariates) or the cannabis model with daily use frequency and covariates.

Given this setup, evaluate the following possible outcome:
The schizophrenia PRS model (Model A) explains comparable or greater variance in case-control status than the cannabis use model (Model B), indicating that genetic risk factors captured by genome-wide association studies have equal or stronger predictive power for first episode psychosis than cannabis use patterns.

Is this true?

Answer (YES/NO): NO